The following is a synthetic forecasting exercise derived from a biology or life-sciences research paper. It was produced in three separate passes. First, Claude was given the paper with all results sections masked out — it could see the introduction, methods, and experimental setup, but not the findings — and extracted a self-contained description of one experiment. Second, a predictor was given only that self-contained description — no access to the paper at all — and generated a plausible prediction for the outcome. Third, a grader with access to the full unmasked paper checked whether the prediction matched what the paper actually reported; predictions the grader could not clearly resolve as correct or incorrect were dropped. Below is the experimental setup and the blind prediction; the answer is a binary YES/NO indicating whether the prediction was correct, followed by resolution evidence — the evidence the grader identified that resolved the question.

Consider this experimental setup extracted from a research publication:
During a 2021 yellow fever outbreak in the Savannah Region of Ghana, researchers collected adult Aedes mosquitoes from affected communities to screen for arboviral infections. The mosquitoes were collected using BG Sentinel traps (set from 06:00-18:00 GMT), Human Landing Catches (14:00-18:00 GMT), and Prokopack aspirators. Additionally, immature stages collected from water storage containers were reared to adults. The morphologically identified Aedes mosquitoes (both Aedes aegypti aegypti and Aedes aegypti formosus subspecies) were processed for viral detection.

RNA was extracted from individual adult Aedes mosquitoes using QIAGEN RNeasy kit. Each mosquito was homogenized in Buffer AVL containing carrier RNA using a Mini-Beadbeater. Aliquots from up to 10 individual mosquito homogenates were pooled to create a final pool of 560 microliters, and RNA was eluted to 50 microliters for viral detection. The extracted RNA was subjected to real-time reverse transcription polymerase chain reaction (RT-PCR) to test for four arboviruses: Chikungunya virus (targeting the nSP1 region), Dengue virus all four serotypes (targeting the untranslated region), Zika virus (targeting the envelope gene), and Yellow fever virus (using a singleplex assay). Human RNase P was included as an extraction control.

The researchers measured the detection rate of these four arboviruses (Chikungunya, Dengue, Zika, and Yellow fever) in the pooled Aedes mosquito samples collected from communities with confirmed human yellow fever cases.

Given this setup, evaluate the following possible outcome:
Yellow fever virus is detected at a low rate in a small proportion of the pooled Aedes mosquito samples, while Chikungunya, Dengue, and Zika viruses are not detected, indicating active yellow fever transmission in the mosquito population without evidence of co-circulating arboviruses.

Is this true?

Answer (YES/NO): NO